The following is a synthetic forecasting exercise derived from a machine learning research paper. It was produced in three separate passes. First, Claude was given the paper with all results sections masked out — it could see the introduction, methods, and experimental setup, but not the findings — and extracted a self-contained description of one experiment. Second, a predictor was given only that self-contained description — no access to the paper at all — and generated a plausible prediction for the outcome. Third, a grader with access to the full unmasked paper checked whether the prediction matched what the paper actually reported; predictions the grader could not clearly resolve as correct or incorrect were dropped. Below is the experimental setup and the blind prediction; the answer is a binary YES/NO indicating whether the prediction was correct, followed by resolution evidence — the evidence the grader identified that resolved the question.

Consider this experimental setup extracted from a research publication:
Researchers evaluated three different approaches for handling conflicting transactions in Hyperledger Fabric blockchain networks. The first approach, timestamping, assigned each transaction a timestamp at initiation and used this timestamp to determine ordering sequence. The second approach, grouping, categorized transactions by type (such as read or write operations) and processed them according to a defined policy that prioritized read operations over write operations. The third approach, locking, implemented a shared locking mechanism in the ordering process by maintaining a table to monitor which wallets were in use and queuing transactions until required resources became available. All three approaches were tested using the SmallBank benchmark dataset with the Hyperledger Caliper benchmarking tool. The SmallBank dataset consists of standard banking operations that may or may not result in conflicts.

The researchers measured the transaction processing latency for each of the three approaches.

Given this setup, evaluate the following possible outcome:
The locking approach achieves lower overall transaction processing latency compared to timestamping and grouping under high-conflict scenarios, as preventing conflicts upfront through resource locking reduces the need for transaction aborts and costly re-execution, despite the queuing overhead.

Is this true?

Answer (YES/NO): NO